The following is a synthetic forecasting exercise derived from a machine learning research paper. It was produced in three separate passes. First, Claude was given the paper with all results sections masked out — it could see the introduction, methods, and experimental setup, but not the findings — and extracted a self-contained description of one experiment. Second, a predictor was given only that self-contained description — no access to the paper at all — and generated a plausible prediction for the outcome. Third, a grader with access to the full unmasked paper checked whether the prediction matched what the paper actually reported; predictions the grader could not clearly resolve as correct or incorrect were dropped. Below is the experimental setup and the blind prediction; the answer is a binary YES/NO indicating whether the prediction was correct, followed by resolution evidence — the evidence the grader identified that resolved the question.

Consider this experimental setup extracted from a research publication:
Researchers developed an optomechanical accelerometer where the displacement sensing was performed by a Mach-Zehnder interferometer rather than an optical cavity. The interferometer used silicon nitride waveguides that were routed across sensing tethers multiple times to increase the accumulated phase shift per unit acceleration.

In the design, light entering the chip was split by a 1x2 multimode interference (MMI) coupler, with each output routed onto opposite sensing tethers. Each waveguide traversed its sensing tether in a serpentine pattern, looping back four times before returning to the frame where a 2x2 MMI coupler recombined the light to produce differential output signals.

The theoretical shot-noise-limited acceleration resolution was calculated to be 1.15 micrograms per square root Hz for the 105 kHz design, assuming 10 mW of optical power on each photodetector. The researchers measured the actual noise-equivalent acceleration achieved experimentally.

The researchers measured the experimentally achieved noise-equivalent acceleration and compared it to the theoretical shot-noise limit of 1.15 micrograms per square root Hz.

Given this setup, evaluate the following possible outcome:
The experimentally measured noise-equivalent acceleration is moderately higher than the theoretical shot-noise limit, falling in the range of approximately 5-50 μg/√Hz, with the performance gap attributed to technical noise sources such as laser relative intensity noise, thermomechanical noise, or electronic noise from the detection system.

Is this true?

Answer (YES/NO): NO